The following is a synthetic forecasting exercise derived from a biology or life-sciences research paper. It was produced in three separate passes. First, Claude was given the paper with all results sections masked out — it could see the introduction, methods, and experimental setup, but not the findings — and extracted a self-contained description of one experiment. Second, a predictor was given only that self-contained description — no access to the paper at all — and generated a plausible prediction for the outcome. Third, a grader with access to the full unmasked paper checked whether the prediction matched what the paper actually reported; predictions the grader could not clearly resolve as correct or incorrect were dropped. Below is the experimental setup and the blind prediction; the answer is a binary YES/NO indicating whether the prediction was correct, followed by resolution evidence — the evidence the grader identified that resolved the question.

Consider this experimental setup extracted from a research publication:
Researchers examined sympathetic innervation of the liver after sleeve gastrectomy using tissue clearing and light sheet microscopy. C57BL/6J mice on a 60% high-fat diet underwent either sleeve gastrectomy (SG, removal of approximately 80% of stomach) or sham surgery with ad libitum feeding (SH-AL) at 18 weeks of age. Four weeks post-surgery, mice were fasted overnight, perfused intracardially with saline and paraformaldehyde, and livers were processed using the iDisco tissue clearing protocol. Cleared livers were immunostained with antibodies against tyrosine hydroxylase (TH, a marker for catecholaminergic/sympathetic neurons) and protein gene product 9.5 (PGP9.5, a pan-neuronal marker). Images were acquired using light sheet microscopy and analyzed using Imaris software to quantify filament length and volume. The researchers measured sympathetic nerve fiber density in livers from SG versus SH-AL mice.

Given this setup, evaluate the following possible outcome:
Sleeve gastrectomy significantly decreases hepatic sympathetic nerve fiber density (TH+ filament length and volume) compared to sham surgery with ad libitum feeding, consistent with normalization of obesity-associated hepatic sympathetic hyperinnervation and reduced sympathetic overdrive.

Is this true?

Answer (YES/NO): YES